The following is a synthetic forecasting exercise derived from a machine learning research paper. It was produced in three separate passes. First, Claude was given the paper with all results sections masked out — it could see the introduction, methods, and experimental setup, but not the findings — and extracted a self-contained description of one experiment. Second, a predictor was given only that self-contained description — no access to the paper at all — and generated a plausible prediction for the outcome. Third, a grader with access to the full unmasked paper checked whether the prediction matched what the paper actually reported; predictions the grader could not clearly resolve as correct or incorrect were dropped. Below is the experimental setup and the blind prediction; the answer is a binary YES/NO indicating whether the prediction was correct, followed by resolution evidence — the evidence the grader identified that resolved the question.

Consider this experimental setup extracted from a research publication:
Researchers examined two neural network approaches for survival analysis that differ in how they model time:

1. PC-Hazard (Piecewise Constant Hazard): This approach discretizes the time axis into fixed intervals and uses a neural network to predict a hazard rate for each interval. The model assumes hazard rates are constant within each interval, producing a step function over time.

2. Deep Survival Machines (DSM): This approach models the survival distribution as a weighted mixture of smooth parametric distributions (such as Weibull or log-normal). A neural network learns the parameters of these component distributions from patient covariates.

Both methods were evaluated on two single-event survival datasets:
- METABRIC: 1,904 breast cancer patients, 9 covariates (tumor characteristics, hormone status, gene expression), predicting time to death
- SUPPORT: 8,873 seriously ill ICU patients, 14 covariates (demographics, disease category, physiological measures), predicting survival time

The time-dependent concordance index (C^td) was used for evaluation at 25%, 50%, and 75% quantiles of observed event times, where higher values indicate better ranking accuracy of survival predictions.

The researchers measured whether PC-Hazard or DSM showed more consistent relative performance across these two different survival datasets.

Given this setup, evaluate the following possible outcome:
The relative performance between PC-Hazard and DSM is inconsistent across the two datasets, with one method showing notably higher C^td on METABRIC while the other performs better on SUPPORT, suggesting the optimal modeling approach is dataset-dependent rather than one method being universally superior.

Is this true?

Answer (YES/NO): NO